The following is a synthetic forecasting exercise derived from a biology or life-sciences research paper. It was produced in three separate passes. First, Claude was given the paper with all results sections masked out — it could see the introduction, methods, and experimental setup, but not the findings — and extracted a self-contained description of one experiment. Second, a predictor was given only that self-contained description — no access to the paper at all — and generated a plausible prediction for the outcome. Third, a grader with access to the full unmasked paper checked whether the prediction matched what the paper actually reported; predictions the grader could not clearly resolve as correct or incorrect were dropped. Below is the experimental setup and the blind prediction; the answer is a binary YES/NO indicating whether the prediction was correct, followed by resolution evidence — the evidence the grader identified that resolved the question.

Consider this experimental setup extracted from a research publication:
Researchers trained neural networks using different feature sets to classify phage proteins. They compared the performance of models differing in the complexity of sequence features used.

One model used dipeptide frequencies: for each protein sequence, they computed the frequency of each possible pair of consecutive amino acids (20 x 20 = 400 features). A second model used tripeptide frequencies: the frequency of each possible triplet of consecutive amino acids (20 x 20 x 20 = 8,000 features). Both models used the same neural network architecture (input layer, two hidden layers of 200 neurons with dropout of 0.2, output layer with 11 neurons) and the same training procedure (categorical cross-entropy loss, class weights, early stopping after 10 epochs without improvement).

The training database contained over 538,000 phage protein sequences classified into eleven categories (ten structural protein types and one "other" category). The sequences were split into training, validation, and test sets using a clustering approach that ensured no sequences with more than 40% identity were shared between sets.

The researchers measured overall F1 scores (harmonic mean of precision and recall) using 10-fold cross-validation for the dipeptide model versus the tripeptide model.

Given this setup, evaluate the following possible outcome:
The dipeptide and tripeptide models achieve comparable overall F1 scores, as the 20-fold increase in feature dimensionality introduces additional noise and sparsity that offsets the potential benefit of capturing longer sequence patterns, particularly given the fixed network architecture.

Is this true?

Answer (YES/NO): NO